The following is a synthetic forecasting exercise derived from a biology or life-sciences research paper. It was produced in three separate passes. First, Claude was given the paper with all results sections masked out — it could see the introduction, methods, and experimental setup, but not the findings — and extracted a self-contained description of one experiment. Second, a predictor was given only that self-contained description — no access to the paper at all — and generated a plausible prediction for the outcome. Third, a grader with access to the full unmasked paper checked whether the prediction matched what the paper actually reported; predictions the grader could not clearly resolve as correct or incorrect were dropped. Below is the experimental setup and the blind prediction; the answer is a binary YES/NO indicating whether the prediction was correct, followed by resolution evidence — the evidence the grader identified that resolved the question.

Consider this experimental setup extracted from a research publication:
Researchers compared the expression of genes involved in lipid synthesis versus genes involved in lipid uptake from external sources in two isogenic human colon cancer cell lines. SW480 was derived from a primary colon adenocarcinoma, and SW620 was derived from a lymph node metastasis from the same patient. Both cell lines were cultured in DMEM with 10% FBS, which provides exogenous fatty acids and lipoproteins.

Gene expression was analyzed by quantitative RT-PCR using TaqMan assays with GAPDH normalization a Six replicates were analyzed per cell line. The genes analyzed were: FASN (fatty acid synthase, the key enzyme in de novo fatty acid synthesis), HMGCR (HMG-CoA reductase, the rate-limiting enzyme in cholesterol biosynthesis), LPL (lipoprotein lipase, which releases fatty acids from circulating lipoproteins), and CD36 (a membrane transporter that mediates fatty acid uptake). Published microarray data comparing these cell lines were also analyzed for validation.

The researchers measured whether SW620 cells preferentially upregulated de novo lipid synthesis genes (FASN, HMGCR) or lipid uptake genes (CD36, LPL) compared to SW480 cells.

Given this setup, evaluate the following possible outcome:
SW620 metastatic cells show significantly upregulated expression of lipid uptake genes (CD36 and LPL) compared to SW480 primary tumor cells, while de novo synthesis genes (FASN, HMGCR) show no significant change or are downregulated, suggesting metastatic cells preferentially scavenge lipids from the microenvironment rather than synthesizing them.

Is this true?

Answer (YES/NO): NO